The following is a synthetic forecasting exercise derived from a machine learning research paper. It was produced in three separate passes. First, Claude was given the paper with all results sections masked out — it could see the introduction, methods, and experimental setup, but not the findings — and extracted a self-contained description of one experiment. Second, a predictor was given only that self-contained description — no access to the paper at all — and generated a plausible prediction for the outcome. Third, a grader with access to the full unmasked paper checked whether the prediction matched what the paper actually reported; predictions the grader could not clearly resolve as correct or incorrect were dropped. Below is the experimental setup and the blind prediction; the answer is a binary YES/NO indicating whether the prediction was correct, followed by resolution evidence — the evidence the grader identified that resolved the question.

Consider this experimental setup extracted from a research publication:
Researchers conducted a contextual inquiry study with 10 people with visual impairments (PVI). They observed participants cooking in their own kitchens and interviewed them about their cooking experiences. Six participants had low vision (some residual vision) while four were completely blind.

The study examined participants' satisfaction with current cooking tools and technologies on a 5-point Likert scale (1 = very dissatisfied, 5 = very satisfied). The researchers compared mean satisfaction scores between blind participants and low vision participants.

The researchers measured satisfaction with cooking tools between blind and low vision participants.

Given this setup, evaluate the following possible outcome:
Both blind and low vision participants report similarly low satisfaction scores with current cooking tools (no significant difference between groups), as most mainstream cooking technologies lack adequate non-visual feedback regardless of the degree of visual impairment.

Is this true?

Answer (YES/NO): NO